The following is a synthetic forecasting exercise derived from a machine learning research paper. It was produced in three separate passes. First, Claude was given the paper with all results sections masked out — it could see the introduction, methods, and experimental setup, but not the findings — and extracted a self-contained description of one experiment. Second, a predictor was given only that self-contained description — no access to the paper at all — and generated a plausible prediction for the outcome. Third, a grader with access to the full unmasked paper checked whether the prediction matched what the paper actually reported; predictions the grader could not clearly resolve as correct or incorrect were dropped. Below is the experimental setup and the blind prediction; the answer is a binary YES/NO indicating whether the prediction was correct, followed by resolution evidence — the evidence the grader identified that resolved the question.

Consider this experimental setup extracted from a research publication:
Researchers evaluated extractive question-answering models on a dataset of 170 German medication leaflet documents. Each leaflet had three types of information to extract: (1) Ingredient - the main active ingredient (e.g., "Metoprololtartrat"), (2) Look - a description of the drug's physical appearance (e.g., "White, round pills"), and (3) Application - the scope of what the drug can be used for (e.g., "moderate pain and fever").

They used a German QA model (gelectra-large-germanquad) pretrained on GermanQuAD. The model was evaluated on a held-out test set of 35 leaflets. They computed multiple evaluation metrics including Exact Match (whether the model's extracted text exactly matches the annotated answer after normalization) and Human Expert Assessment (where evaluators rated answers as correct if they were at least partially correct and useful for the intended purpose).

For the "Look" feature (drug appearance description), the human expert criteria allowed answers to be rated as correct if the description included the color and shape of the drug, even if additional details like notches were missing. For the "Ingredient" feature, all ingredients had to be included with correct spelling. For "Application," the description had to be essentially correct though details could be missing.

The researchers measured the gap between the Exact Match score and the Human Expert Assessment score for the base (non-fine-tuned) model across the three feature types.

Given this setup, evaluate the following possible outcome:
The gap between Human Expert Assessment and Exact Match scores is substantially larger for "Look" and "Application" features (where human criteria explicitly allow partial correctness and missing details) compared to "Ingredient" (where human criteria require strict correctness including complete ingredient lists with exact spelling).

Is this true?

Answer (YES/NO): YES